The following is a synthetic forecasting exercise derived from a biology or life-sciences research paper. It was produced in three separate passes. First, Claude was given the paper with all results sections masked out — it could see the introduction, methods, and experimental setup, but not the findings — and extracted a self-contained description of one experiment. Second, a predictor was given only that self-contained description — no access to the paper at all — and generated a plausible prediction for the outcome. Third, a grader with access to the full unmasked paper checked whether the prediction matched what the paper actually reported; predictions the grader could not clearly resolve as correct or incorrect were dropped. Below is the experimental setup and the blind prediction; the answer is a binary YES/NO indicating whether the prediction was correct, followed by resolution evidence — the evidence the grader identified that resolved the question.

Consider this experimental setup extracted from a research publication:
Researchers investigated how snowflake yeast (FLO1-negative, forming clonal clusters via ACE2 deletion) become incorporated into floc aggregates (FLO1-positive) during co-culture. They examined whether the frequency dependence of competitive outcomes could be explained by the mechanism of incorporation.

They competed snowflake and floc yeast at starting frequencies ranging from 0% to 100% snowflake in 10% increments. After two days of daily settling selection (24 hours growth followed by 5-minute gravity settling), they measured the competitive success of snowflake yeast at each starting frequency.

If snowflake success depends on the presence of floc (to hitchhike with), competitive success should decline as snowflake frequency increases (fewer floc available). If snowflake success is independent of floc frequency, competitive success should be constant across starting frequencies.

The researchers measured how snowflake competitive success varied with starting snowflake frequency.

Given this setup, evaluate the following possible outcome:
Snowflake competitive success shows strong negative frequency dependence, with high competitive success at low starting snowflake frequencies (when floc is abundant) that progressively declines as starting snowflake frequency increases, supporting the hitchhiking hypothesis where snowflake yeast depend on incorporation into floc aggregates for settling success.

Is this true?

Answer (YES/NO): NO